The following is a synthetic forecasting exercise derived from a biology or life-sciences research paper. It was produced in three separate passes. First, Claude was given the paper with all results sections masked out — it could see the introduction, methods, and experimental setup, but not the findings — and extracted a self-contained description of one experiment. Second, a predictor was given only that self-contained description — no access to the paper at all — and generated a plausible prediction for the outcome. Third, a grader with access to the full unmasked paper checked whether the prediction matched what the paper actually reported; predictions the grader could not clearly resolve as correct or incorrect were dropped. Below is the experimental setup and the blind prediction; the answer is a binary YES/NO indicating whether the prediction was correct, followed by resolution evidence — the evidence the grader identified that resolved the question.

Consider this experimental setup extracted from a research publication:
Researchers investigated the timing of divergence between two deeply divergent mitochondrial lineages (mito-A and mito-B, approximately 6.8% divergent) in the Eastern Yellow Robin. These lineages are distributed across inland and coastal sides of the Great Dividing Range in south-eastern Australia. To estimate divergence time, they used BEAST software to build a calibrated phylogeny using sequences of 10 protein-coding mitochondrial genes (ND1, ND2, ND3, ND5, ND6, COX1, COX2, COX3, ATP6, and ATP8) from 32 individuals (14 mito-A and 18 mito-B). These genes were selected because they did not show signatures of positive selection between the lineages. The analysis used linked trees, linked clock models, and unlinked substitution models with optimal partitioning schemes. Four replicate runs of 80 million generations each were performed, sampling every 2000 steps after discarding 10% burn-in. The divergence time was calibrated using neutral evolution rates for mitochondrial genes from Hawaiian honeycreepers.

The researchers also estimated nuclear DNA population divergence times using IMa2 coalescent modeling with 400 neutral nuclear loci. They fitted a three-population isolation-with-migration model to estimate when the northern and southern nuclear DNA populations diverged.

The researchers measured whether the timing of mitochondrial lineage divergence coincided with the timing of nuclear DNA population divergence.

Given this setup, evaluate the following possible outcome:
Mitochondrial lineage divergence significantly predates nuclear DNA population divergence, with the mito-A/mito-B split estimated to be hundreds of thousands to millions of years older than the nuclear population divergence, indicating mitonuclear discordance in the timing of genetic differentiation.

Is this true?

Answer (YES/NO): NO